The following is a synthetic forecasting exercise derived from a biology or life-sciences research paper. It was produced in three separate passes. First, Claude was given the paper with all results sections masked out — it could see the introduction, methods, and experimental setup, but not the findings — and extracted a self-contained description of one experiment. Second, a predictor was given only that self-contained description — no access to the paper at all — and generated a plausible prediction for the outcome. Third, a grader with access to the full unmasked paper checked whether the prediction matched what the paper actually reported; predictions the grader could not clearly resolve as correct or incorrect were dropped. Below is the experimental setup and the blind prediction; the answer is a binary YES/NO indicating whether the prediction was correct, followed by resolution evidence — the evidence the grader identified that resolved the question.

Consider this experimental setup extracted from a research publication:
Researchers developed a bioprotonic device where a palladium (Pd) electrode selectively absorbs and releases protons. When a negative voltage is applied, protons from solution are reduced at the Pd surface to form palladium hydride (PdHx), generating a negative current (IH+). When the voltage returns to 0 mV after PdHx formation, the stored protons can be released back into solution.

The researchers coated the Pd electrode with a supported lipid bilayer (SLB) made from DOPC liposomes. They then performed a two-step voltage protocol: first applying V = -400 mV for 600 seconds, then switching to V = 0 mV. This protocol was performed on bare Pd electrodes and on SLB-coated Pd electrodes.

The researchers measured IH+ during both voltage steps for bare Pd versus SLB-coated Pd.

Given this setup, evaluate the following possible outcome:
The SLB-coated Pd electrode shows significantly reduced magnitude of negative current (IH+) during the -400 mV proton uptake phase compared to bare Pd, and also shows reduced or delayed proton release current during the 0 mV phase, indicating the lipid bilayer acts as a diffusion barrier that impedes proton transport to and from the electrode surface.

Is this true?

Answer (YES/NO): YES